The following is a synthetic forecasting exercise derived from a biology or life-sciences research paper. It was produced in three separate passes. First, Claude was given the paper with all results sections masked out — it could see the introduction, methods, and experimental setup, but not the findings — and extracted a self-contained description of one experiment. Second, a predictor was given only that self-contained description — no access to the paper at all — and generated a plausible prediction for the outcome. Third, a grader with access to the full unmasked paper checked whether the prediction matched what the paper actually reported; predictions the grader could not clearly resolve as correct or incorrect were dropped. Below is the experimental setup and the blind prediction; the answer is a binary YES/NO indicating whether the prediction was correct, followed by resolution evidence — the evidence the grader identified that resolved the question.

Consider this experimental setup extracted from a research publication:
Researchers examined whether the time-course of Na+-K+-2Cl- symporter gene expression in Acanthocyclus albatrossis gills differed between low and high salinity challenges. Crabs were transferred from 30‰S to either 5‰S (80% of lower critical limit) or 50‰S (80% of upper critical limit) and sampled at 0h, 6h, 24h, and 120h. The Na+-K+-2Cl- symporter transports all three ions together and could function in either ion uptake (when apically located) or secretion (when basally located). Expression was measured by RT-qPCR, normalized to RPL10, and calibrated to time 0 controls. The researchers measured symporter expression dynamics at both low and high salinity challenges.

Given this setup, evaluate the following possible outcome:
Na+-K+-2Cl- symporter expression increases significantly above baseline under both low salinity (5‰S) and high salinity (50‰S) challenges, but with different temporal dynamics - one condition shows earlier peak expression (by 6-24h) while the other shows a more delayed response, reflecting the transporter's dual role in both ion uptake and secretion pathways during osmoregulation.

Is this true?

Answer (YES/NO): NO